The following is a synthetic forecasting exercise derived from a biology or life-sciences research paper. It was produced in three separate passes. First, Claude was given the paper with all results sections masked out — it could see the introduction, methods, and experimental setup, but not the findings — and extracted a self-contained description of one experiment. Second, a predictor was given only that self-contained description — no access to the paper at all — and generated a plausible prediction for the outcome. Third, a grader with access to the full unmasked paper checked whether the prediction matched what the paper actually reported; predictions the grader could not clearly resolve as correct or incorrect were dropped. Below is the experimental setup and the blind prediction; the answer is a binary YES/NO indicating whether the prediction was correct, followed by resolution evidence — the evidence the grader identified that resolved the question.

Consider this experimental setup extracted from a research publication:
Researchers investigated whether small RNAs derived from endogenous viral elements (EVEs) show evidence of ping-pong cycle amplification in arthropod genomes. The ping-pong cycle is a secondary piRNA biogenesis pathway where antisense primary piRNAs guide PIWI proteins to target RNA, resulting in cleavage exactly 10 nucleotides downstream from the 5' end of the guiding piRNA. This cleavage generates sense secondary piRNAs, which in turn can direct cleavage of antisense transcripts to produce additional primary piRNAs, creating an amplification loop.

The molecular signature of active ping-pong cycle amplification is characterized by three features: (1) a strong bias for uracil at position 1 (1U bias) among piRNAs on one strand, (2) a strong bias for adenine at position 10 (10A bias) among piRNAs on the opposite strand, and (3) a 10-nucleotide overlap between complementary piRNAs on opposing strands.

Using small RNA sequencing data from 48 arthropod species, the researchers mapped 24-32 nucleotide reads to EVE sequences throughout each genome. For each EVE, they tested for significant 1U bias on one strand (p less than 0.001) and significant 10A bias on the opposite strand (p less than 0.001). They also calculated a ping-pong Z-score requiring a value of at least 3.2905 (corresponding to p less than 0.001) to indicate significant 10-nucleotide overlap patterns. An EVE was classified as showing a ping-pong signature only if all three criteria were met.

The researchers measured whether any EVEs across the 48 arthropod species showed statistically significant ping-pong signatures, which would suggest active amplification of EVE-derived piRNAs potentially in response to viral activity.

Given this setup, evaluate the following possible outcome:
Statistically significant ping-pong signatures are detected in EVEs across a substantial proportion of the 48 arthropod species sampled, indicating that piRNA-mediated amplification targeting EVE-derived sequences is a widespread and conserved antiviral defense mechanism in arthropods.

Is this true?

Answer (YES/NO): NO